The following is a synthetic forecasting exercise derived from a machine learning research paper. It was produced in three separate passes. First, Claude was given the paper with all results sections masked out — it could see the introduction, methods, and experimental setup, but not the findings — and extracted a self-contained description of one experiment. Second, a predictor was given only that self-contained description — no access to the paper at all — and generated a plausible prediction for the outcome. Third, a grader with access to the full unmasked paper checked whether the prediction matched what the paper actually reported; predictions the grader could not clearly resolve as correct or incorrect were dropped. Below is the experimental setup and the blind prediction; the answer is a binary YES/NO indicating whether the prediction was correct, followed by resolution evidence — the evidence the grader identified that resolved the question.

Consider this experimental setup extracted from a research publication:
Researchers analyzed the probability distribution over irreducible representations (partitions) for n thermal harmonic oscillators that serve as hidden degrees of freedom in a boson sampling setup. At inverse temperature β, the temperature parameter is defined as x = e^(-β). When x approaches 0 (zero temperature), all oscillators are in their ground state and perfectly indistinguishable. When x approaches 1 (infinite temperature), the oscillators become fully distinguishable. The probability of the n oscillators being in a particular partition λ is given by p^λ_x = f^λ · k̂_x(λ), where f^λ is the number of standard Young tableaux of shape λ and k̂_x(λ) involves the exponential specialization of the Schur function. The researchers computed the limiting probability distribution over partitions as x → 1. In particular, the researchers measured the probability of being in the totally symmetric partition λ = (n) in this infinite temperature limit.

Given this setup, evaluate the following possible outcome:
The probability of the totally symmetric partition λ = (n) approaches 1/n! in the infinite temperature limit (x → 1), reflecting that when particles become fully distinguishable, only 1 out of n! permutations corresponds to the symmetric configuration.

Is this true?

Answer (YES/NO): YES